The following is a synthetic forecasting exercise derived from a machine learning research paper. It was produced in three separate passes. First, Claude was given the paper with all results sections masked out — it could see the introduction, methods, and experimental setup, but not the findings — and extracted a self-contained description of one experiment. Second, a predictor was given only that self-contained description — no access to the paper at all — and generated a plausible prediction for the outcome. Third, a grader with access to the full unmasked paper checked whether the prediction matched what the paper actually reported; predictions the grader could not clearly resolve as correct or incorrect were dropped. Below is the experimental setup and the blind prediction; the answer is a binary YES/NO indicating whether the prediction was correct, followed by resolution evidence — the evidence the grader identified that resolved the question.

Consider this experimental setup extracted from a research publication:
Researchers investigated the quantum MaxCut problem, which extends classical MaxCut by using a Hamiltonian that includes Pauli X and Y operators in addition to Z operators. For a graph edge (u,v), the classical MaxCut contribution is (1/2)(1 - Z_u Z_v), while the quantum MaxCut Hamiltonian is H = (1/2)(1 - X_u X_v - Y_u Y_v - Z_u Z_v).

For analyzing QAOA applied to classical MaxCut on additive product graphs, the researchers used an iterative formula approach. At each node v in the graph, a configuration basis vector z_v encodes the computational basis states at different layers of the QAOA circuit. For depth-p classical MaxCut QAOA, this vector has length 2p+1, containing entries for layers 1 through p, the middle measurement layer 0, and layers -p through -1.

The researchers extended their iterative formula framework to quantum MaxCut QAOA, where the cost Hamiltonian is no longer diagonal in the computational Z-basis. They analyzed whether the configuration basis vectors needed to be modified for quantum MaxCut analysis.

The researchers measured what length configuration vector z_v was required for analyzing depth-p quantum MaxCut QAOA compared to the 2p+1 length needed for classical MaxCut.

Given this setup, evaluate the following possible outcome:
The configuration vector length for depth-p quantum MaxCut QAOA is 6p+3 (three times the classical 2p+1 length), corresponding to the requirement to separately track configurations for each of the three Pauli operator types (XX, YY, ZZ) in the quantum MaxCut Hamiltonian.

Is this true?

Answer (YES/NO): NO